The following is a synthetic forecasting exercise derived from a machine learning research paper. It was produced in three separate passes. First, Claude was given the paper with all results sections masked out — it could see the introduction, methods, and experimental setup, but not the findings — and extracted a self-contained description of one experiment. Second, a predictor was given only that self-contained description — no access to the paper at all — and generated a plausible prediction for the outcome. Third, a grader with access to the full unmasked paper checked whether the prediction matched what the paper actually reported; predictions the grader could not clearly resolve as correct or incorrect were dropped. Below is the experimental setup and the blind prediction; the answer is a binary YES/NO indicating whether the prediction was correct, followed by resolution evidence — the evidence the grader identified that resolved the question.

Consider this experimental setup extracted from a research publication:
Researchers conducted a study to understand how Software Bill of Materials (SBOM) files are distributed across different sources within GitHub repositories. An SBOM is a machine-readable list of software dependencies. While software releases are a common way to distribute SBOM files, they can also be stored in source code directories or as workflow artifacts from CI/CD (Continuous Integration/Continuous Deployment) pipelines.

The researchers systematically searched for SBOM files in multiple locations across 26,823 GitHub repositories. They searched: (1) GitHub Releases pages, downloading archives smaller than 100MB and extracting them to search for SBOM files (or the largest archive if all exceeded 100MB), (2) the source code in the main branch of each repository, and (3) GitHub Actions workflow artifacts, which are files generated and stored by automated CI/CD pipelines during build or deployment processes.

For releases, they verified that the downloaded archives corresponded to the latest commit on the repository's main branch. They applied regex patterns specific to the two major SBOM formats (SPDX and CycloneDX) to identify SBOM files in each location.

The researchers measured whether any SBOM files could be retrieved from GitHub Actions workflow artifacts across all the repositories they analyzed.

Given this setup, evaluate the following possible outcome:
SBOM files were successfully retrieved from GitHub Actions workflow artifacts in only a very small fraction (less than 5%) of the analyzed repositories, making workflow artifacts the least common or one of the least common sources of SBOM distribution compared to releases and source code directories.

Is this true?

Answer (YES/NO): NO